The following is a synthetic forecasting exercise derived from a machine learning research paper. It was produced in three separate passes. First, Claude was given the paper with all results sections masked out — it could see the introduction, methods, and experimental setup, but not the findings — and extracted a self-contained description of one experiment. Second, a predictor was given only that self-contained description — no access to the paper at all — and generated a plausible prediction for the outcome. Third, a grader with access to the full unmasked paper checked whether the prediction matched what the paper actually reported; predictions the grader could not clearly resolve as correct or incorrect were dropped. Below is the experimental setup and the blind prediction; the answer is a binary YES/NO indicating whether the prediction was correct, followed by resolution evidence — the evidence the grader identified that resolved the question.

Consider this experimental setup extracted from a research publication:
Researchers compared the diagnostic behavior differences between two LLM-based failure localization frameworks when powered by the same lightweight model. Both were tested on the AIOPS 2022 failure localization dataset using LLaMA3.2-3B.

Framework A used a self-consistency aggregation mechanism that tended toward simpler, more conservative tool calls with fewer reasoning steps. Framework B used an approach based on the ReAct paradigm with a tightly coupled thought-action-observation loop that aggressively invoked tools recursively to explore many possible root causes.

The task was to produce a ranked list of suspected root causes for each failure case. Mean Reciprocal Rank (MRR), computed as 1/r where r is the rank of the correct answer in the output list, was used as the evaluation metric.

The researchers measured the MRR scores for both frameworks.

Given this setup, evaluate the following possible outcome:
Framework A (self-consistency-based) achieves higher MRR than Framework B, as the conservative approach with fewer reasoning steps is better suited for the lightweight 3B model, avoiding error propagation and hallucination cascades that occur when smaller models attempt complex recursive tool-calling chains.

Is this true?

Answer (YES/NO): NO